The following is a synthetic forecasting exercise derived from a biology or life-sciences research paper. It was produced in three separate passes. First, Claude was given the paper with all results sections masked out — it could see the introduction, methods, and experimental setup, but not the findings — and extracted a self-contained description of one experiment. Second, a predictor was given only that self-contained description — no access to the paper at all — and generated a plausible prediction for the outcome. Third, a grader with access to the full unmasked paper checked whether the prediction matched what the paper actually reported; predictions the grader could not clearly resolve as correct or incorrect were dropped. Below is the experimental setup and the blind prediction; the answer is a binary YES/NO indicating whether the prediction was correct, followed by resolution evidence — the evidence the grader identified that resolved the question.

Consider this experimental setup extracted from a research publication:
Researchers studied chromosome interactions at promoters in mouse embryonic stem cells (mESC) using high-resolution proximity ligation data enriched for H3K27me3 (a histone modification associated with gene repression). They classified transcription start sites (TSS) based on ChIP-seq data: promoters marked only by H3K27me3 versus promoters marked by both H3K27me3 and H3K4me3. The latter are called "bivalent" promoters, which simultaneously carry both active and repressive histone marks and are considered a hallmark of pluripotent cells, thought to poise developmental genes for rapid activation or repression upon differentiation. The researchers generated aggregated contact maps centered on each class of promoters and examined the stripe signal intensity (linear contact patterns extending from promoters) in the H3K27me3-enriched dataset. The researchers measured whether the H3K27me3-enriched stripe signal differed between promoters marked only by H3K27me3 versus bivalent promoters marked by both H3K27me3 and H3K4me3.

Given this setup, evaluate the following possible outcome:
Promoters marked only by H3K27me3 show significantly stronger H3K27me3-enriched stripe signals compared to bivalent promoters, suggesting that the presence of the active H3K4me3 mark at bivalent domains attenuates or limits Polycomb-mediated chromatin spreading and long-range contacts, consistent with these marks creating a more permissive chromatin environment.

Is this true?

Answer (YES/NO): NO